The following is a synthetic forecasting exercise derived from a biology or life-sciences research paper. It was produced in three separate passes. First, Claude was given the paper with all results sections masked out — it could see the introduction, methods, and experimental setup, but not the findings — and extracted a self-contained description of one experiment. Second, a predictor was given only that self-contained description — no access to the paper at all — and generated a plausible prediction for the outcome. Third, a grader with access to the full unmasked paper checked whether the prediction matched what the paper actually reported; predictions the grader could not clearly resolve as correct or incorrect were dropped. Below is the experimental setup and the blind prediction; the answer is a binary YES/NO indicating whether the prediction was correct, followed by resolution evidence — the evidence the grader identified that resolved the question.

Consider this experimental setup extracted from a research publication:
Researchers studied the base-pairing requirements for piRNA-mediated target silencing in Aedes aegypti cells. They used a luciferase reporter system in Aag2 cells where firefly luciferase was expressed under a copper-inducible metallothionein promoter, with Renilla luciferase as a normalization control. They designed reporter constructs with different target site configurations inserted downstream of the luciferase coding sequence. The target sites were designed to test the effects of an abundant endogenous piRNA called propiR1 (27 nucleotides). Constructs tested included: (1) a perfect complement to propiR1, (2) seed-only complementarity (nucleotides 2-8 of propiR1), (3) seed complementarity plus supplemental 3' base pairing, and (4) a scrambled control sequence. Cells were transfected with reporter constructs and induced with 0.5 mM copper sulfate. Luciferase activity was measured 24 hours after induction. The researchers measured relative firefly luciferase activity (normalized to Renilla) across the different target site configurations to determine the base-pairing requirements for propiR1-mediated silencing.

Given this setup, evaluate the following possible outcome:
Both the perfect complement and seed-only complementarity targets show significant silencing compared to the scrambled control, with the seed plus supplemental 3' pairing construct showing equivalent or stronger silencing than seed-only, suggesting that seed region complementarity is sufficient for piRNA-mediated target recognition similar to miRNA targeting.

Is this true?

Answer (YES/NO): NO